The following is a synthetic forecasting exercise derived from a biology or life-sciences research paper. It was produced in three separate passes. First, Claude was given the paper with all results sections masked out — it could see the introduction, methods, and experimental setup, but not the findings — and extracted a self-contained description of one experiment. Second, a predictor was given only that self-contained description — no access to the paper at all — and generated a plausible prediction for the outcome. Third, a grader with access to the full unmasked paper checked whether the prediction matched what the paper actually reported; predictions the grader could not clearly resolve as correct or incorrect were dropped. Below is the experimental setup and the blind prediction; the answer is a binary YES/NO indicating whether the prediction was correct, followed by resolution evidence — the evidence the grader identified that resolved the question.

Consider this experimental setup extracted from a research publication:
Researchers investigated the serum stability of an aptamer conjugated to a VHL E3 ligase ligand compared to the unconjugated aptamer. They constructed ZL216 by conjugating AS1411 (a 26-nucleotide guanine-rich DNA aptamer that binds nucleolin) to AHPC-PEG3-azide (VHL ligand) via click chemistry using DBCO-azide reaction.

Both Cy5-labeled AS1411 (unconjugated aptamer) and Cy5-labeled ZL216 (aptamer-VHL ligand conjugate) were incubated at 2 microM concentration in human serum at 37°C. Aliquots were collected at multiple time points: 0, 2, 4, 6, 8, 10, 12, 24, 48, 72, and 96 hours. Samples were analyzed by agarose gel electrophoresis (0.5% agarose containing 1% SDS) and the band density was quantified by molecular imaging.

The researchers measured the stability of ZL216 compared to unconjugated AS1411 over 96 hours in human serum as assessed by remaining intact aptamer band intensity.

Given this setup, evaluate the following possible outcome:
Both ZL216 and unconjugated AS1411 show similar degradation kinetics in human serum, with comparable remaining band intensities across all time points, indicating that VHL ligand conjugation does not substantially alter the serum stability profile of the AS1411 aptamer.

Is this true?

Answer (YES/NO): YES